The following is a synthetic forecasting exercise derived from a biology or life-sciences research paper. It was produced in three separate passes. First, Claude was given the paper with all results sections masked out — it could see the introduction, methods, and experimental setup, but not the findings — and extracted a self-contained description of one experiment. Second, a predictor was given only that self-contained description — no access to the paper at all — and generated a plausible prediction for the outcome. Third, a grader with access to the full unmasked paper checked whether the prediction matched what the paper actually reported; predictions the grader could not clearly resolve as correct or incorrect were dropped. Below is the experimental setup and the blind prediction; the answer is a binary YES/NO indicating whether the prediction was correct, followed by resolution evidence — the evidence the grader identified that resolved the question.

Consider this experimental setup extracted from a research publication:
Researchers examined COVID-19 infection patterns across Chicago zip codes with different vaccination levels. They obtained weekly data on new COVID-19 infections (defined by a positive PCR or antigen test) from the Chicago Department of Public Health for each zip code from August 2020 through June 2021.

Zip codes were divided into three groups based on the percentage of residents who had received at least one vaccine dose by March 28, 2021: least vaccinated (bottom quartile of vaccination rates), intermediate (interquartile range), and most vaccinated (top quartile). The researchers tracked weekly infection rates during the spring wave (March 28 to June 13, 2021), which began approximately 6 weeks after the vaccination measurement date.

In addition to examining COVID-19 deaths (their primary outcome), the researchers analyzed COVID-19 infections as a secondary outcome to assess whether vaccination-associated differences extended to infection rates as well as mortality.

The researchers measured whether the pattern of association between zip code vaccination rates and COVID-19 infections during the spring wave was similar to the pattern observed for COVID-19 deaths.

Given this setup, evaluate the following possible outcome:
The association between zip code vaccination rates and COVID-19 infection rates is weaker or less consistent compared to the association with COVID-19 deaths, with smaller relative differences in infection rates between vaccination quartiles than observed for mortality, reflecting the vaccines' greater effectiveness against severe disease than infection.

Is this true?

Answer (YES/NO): YES